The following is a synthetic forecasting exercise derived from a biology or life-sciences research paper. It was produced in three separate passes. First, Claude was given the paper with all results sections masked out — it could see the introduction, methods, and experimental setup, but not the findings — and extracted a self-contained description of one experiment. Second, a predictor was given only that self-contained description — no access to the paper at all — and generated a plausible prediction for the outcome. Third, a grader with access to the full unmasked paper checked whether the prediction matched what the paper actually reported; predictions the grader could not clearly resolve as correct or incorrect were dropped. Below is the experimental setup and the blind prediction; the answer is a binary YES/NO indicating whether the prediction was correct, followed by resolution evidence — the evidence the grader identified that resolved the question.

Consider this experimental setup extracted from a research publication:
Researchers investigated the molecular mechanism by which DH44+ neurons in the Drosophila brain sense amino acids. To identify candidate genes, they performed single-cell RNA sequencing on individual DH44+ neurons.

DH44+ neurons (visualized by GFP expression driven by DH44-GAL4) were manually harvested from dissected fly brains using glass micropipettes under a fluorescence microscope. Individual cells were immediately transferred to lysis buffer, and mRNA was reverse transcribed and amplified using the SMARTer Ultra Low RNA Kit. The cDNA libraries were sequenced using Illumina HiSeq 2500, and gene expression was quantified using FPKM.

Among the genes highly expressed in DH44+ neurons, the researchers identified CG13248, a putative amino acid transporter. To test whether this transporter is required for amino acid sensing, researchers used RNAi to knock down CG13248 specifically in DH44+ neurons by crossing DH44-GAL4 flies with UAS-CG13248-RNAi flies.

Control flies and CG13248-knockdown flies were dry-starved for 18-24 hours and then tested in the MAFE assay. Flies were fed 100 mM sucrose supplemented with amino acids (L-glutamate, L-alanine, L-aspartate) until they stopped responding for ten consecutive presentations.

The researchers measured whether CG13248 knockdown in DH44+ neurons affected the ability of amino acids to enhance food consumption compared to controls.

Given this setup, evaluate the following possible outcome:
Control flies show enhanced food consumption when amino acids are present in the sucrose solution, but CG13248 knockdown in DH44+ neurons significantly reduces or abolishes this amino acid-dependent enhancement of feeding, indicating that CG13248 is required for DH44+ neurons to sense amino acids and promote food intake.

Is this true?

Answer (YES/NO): YES